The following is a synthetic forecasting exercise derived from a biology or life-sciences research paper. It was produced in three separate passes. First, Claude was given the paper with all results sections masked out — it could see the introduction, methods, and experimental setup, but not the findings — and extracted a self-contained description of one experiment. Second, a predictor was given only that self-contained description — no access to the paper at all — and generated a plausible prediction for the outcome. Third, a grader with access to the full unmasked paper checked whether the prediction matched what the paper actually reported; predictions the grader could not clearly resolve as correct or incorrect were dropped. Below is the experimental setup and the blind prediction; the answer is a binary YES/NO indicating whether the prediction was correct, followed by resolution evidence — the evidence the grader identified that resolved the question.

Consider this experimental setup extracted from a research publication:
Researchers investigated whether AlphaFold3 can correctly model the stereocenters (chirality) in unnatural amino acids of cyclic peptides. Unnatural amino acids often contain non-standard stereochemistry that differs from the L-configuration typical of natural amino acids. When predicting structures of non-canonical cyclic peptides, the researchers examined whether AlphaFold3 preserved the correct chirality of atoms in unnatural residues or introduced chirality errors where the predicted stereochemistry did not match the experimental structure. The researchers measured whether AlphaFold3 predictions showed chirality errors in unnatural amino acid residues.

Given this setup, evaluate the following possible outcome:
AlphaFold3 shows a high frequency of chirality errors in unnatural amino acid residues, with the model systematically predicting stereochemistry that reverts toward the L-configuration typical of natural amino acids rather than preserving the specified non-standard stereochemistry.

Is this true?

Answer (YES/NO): YES